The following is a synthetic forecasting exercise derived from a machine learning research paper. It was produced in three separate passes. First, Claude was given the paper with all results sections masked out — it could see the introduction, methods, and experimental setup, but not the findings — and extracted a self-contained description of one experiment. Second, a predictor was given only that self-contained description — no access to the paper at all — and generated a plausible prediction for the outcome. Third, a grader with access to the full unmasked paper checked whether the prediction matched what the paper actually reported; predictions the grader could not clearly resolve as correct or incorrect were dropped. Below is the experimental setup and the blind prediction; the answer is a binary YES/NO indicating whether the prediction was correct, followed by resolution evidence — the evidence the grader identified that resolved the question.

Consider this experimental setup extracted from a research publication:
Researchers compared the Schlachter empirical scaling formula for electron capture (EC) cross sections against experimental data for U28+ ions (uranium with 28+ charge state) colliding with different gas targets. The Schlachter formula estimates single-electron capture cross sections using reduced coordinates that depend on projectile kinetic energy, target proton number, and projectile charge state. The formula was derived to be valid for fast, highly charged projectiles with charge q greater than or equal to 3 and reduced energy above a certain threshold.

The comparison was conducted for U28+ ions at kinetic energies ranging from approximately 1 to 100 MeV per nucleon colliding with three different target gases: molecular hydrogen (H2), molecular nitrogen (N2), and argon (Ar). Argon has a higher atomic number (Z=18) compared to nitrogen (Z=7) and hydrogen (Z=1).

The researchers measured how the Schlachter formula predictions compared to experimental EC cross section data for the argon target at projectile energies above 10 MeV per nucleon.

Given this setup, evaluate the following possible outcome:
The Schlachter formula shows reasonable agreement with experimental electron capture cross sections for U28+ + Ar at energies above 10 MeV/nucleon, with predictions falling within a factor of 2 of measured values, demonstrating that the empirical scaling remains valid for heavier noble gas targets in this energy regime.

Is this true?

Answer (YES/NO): NO